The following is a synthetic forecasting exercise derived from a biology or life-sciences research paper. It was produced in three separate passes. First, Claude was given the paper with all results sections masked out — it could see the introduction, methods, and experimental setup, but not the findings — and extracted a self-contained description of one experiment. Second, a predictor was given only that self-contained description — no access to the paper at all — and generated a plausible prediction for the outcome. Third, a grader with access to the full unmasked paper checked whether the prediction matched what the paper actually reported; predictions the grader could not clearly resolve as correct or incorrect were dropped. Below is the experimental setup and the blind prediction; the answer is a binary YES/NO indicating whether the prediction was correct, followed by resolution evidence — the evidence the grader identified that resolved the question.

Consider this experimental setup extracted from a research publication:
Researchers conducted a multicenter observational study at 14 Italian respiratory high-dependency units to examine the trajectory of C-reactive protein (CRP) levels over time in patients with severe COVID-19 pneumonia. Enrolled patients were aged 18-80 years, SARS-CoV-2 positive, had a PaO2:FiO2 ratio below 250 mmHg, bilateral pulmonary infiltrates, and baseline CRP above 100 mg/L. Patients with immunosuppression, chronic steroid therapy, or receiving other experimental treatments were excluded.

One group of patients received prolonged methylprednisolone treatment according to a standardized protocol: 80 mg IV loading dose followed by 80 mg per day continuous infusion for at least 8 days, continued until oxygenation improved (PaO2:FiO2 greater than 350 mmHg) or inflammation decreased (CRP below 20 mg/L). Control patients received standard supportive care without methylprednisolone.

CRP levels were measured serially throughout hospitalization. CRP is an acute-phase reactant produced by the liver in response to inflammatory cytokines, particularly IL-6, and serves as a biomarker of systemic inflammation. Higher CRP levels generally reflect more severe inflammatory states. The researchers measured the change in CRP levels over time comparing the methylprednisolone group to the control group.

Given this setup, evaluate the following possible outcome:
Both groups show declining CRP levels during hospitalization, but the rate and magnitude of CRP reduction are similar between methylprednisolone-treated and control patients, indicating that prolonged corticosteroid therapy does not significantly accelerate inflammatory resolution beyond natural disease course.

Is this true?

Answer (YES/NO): NO